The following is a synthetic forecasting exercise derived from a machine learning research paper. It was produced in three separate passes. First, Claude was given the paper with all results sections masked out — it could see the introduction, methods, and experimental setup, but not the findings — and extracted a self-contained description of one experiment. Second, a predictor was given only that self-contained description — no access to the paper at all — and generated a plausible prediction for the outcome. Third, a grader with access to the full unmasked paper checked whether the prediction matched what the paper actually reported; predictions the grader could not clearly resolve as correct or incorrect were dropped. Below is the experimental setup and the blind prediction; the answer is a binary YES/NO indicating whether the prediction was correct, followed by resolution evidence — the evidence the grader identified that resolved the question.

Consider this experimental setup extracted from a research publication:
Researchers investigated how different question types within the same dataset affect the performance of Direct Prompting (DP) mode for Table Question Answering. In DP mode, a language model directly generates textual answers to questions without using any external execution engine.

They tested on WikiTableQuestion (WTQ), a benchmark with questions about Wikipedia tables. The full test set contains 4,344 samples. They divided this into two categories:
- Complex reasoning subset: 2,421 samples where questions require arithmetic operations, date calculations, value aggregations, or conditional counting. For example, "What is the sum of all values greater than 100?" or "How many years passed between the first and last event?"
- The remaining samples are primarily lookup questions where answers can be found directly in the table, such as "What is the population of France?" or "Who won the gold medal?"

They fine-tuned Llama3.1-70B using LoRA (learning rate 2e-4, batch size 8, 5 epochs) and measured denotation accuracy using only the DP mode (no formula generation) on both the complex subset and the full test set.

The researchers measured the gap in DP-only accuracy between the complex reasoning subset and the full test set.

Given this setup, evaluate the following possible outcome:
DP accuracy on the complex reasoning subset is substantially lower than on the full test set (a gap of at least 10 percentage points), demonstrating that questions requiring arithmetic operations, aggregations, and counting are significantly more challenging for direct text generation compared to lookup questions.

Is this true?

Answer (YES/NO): YES